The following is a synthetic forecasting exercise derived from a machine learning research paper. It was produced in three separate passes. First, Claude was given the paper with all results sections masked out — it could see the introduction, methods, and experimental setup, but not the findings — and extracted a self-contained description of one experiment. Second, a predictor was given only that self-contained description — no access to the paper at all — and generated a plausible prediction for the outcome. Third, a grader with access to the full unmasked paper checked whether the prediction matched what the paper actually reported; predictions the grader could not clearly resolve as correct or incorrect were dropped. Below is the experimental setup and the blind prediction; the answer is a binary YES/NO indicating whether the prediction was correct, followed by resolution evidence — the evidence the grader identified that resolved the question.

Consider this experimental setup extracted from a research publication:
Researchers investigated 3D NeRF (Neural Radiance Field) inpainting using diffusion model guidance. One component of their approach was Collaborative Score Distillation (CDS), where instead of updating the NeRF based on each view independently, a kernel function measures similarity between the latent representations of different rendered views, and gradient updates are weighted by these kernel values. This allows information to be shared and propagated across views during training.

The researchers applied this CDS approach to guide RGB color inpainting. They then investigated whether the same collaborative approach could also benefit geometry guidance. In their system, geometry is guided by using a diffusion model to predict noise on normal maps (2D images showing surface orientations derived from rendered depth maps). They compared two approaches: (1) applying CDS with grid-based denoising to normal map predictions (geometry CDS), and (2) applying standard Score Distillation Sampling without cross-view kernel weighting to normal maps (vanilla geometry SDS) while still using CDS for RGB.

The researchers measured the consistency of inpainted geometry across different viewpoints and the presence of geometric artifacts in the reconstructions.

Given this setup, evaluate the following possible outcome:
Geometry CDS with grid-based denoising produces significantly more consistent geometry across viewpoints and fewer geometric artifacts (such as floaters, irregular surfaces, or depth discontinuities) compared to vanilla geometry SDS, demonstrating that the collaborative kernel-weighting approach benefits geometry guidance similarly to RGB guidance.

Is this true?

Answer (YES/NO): NO